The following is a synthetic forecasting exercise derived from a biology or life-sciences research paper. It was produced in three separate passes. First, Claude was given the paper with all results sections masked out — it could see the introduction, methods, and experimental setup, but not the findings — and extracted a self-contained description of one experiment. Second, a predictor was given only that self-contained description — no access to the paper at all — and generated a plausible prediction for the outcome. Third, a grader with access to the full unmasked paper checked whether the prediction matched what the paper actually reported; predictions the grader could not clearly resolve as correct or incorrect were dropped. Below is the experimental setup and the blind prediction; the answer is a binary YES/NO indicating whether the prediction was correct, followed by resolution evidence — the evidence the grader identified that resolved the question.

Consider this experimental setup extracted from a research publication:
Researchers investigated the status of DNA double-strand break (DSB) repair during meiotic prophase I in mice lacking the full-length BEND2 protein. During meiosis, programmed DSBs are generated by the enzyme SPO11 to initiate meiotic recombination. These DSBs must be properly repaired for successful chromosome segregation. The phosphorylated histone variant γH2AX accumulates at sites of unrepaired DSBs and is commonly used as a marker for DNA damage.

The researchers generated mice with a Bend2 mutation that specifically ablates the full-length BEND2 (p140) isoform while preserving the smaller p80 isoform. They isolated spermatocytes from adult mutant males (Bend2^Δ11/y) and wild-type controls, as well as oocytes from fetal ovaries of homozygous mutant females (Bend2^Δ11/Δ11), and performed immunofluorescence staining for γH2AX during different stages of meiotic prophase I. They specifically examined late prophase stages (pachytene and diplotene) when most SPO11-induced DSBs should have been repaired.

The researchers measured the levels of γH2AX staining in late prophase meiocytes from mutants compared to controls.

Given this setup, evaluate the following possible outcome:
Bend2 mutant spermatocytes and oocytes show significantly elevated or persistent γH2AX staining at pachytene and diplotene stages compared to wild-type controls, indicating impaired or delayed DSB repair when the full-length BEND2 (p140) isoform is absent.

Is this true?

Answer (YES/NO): YES